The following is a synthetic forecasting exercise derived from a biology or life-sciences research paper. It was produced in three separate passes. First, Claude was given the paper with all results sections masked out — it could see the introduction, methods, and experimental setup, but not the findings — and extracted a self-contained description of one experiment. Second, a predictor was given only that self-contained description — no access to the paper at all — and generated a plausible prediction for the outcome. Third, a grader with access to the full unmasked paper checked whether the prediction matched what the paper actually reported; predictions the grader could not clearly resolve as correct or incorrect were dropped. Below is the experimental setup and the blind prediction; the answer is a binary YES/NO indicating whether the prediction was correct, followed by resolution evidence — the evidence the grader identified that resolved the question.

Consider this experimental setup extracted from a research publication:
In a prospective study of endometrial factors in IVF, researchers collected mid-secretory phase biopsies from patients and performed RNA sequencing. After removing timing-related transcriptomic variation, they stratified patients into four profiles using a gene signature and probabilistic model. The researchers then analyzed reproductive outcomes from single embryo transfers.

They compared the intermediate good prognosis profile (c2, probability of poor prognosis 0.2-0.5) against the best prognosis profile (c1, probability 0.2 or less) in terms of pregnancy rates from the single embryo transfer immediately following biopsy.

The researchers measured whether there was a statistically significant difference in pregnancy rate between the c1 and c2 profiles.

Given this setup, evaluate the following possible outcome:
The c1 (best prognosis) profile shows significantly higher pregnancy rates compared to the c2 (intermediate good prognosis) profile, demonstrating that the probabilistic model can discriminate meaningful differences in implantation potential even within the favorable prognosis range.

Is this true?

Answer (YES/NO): NO